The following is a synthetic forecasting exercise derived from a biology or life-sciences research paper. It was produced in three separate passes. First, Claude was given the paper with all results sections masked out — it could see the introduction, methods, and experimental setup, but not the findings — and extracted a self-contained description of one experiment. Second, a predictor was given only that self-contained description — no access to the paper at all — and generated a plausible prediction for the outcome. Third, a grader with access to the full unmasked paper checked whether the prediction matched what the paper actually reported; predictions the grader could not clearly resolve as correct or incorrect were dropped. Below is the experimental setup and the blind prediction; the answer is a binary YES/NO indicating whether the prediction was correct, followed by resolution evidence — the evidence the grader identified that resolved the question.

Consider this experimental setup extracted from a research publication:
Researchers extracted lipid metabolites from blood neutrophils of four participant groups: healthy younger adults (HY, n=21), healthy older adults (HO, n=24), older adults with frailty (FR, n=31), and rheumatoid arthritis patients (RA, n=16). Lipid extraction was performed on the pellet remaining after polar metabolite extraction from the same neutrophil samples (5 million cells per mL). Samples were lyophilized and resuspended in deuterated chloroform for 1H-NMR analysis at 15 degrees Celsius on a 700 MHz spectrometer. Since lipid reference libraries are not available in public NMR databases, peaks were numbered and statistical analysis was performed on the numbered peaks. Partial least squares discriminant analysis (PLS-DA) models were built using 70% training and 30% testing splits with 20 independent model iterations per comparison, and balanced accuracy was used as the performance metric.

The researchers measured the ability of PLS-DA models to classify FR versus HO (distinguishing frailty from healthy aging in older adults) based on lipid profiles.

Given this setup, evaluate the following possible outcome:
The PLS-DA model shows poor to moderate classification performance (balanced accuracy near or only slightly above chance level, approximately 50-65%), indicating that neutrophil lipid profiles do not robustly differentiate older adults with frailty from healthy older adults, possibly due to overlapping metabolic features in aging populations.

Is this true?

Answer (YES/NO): YES